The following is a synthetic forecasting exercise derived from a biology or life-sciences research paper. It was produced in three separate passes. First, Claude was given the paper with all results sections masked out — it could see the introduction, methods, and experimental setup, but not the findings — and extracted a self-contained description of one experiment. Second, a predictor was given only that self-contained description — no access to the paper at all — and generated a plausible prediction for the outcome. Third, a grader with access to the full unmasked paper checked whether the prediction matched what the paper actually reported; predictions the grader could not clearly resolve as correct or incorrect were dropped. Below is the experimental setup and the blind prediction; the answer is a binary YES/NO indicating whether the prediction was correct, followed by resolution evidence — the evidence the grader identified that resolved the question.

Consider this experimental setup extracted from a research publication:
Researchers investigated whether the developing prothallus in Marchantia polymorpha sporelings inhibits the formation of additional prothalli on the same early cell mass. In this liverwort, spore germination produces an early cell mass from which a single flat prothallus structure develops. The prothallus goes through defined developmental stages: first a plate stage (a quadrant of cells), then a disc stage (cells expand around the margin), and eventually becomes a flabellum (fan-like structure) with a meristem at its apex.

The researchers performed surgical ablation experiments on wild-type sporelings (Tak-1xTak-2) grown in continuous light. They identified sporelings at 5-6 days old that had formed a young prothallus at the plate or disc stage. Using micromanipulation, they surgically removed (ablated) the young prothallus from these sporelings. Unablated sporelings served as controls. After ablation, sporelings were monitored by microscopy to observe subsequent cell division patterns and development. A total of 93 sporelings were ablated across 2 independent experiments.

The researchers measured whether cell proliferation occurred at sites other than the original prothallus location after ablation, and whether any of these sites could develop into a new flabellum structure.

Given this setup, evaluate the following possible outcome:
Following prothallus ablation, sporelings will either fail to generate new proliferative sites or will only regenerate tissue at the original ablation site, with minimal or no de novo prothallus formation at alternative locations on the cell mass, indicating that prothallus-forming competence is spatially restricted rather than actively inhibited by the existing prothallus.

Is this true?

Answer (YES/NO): NO